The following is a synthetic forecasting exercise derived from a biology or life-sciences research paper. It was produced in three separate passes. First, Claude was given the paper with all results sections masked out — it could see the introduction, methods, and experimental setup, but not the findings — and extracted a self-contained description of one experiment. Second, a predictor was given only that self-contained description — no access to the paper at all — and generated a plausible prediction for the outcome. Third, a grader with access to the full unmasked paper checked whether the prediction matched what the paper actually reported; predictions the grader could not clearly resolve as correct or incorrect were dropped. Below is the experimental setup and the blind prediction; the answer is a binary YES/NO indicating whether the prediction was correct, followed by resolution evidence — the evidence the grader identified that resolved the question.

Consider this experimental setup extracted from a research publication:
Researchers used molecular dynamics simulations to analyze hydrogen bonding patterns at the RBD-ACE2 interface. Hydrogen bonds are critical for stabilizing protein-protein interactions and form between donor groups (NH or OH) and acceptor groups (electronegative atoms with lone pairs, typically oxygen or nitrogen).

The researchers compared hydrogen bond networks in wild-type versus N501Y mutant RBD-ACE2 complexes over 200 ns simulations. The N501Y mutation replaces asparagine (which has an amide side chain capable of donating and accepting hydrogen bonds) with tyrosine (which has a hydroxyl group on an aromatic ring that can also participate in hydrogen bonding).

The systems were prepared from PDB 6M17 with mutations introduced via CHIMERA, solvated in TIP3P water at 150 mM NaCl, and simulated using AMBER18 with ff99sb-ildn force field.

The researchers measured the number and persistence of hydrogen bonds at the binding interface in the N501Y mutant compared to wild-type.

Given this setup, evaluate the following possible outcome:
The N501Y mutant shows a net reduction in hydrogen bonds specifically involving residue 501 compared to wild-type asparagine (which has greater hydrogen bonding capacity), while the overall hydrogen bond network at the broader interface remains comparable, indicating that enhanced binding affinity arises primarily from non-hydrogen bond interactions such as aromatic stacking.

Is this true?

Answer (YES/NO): NO